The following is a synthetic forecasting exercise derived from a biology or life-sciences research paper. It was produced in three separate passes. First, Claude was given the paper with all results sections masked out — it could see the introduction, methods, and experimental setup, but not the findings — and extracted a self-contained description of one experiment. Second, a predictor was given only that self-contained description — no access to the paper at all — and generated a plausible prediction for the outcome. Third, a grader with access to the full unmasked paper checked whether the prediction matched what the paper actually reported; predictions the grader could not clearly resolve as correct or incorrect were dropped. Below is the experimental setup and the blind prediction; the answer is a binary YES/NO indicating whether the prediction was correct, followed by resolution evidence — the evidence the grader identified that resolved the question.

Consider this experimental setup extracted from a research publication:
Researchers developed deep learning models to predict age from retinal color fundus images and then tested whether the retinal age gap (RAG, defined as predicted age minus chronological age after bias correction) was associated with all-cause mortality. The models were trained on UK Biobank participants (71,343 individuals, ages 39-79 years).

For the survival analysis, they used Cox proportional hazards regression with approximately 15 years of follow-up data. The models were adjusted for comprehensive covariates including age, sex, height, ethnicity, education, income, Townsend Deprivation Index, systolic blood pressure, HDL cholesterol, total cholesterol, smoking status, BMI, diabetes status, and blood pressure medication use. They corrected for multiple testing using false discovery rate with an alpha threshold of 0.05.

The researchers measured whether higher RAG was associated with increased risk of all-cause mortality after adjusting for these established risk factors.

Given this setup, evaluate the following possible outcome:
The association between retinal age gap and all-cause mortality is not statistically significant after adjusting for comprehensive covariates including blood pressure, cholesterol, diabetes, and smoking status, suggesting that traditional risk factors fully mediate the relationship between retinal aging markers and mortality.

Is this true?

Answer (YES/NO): NO